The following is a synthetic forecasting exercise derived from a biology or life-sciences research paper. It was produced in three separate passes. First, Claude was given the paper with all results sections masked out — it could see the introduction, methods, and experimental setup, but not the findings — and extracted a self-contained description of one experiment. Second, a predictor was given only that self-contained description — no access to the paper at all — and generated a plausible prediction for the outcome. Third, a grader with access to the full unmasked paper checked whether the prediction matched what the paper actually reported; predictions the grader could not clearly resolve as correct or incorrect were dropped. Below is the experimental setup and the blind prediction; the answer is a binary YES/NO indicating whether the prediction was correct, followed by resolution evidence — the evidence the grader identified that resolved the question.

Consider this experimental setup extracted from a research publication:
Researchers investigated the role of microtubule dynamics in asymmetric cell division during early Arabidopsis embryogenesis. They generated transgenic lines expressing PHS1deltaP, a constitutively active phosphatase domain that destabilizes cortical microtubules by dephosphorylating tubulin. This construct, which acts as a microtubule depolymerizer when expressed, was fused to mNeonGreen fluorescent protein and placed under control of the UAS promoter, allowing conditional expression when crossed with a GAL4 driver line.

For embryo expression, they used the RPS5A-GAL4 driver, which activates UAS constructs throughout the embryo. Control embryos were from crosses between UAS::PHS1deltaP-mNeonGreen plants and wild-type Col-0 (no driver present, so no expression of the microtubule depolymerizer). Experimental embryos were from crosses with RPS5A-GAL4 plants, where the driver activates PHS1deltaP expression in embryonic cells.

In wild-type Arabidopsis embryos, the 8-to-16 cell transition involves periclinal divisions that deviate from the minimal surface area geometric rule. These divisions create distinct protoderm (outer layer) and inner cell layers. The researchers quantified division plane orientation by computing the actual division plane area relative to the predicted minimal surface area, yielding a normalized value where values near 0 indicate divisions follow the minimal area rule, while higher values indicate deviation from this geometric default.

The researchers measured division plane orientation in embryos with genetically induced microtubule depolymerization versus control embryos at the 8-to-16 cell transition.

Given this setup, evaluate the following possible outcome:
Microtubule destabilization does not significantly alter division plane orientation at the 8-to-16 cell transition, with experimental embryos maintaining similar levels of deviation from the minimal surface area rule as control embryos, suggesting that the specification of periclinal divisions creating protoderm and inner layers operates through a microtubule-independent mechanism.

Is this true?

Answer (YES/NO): NO